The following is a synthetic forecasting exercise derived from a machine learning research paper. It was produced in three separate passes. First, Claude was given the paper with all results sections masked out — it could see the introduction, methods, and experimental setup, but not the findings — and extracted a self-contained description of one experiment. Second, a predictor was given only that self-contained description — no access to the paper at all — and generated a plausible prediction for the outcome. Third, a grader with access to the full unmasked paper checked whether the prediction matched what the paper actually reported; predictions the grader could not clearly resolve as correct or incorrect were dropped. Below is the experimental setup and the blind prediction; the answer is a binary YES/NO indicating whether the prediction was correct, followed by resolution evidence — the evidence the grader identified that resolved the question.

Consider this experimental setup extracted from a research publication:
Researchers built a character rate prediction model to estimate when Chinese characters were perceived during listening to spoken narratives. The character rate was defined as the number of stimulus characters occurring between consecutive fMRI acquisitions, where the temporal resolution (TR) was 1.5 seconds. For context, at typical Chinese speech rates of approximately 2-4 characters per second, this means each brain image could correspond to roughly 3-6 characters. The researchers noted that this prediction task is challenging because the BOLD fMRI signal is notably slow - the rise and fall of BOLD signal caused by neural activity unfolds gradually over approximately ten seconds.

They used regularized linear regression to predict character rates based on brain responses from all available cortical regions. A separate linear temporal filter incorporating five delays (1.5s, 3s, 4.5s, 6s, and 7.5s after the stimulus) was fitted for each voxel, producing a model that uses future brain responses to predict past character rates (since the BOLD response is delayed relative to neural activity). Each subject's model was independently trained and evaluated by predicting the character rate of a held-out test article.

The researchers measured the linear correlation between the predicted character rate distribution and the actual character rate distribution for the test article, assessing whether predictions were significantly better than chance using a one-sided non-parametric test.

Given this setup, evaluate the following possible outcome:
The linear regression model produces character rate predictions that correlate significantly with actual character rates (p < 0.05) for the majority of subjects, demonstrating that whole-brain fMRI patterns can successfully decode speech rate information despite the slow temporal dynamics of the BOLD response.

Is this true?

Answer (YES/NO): YES